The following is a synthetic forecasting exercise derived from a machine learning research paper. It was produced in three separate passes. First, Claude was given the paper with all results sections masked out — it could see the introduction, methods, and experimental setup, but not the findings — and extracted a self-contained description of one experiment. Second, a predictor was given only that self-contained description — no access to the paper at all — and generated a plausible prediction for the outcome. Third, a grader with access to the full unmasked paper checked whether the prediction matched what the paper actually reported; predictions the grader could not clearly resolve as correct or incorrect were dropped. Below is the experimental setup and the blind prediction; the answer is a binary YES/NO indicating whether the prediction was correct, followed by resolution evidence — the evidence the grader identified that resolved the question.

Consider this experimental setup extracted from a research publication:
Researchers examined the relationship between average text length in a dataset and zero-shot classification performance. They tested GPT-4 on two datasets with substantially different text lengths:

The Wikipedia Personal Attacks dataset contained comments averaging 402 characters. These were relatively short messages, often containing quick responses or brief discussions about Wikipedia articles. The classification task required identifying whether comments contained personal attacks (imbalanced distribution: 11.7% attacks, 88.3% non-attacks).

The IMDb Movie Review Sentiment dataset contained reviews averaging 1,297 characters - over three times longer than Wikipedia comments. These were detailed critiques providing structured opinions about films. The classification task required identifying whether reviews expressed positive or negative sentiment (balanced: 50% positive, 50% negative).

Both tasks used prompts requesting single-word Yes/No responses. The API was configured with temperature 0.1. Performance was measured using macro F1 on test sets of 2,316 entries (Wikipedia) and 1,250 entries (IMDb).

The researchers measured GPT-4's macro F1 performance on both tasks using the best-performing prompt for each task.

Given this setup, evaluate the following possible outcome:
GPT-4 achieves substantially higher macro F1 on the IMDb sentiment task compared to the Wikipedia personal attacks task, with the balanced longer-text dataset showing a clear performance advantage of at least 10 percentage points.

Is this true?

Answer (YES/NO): YES